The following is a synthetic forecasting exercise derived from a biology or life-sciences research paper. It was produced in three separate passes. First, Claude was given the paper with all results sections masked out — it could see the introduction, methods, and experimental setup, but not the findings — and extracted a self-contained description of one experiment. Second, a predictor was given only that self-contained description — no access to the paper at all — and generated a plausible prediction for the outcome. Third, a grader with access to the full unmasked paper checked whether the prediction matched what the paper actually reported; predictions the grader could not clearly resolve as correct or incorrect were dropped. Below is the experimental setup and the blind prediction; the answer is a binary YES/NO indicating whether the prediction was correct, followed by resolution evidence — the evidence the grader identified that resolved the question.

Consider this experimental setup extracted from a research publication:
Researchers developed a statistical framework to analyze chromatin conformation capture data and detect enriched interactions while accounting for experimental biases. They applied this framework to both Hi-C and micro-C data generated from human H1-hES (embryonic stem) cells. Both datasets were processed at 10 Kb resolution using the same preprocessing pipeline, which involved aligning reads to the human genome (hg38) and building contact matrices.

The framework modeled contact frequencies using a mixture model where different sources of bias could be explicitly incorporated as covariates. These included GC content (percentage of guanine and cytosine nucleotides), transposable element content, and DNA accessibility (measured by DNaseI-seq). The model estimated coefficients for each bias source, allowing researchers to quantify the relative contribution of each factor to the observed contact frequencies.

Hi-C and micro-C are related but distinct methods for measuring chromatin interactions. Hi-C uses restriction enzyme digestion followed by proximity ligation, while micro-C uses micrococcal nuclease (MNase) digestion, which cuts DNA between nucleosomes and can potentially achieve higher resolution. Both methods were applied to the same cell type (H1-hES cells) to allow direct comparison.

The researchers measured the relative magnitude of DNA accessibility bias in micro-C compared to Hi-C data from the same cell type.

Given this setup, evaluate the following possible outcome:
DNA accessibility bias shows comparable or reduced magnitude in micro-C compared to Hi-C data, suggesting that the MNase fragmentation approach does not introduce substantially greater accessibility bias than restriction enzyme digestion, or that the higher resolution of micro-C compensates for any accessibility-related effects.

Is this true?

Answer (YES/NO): NO